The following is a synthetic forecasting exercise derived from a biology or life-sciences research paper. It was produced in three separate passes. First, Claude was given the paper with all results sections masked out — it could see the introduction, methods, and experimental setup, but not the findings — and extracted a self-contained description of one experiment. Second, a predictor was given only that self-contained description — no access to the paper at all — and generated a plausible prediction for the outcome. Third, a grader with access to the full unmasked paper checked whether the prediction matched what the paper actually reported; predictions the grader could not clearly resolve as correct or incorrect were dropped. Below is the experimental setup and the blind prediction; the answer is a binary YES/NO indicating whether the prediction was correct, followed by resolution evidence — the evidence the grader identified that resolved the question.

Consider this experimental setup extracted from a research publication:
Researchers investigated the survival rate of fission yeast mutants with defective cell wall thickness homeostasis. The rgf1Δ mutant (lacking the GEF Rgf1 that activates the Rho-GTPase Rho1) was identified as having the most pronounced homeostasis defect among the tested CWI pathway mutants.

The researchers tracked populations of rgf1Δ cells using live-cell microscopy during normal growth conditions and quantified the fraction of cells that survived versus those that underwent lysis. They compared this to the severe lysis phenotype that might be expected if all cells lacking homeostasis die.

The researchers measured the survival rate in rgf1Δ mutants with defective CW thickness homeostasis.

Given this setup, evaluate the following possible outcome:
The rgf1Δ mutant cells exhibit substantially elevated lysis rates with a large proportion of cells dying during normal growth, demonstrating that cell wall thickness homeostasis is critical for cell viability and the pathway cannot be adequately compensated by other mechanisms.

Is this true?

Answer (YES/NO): NO